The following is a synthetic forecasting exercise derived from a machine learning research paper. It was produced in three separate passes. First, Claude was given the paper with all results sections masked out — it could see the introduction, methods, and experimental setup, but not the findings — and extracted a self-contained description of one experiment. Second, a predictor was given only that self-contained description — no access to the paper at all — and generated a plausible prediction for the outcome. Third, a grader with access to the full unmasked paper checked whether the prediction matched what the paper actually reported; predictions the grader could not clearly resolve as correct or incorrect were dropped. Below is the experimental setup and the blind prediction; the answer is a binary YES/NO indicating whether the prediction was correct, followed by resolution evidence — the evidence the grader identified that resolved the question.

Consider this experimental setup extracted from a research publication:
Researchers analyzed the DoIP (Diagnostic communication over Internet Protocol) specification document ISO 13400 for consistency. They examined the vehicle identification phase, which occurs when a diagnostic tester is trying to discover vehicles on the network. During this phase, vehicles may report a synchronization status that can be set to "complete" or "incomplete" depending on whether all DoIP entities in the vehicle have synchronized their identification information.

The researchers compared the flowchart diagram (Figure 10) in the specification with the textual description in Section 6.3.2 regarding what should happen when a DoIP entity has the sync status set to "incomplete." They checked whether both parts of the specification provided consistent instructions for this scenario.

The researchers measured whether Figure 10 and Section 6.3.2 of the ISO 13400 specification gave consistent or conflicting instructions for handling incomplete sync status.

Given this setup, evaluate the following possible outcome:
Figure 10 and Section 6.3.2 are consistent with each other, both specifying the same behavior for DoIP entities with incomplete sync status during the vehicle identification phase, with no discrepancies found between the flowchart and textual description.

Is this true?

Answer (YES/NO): NO